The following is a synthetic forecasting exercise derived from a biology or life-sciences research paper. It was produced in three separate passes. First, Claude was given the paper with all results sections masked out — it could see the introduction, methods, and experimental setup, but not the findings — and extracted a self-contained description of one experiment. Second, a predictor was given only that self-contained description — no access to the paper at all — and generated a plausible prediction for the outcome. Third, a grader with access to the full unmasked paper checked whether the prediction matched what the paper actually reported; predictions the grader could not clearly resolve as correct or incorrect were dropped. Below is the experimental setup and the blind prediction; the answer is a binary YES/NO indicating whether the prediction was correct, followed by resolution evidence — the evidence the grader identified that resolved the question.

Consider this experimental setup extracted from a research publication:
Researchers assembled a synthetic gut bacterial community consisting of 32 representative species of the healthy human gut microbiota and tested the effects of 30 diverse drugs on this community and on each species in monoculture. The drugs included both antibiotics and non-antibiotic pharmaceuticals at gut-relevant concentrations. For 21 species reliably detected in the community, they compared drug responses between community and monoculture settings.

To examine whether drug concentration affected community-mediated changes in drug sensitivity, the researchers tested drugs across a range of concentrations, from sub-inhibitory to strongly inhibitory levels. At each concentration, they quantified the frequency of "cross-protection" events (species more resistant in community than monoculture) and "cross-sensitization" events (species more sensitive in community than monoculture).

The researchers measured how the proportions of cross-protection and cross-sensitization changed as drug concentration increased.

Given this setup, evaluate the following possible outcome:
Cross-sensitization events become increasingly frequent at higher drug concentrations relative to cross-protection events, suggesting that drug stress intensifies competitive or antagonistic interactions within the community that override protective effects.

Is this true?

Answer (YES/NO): YES